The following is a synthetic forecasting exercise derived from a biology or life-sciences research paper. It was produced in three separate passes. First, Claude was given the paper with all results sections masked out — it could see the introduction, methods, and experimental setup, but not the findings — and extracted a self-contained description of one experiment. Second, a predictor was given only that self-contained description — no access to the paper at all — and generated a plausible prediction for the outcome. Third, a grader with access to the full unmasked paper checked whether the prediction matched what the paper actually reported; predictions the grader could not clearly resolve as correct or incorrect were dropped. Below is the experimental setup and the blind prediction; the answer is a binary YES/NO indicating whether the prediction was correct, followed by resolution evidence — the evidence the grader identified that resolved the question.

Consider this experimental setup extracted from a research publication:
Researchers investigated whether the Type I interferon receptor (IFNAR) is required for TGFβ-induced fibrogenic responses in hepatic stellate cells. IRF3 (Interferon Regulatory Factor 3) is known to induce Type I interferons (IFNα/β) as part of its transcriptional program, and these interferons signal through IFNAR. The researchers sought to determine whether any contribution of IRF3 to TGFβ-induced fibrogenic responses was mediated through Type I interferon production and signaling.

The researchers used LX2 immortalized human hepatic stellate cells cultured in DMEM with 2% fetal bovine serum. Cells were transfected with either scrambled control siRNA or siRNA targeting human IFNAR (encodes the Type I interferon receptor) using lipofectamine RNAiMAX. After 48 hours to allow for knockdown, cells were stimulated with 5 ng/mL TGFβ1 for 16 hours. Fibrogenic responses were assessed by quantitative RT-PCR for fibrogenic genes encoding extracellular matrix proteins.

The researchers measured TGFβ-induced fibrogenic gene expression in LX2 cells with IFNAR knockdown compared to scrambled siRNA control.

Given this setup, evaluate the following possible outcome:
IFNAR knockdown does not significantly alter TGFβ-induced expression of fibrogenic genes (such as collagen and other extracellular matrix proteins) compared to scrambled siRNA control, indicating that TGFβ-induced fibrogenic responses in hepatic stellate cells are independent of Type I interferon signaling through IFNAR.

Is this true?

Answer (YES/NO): YES